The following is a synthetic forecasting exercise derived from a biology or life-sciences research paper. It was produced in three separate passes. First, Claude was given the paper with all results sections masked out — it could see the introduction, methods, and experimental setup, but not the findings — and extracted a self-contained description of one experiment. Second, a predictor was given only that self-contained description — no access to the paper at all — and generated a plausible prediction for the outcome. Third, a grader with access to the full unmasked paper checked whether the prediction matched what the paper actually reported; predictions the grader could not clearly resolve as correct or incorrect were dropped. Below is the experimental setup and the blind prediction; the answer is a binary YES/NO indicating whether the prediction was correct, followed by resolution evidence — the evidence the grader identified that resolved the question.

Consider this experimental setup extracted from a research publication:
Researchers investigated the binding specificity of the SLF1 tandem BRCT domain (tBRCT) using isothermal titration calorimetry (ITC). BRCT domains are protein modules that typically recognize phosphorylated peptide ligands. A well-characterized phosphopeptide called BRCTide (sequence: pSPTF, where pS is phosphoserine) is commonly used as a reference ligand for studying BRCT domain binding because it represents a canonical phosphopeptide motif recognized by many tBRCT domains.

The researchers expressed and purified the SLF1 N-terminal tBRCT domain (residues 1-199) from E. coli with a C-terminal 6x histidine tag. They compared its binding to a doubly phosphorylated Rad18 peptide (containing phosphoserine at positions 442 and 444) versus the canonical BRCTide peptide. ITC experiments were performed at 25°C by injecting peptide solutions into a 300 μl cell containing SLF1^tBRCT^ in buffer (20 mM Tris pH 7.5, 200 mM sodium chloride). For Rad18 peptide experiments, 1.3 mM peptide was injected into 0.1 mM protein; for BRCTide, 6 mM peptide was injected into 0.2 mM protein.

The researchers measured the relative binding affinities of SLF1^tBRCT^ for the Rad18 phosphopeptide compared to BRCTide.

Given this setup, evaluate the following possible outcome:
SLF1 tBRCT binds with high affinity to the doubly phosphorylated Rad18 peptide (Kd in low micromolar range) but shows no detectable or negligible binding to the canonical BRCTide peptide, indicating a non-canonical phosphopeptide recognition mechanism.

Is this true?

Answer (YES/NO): NO